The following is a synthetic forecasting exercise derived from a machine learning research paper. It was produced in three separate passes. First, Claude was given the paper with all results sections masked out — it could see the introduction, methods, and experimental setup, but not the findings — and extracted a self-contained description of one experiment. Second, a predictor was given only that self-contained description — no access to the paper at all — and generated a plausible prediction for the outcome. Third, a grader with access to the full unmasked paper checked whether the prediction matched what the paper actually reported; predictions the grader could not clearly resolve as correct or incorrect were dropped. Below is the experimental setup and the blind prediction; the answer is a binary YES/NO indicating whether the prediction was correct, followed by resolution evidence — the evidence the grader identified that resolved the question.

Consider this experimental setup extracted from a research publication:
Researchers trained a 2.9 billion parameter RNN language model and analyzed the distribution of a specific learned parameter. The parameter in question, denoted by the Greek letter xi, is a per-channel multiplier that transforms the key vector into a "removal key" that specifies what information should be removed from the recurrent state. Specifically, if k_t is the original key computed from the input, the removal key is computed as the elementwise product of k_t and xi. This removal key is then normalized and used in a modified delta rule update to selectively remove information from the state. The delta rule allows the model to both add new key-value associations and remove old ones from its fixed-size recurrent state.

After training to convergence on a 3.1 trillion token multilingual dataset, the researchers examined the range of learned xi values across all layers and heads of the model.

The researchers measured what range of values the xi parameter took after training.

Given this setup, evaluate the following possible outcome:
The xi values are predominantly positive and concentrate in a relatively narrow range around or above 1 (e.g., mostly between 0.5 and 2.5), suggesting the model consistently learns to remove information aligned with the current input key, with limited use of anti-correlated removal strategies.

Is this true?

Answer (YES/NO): NO